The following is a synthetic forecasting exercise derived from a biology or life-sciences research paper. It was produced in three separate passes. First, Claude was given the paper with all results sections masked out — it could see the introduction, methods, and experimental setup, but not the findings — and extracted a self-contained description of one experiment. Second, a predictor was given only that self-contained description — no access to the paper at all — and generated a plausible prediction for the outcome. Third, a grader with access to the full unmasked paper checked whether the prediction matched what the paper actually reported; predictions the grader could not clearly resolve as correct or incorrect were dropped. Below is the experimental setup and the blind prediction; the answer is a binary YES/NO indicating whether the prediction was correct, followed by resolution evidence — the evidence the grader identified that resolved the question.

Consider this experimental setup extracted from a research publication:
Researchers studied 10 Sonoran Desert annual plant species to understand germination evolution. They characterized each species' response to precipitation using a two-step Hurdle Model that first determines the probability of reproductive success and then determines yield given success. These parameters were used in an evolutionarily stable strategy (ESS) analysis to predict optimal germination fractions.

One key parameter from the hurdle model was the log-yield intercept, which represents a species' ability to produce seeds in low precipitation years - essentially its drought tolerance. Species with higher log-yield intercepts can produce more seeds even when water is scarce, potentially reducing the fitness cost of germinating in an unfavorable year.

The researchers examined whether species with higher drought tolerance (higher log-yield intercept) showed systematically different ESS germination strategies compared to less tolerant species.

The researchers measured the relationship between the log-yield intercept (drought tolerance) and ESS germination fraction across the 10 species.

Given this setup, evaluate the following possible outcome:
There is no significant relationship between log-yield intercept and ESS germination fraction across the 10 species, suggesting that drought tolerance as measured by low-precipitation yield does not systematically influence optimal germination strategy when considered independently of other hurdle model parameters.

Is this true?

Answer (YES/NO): YES